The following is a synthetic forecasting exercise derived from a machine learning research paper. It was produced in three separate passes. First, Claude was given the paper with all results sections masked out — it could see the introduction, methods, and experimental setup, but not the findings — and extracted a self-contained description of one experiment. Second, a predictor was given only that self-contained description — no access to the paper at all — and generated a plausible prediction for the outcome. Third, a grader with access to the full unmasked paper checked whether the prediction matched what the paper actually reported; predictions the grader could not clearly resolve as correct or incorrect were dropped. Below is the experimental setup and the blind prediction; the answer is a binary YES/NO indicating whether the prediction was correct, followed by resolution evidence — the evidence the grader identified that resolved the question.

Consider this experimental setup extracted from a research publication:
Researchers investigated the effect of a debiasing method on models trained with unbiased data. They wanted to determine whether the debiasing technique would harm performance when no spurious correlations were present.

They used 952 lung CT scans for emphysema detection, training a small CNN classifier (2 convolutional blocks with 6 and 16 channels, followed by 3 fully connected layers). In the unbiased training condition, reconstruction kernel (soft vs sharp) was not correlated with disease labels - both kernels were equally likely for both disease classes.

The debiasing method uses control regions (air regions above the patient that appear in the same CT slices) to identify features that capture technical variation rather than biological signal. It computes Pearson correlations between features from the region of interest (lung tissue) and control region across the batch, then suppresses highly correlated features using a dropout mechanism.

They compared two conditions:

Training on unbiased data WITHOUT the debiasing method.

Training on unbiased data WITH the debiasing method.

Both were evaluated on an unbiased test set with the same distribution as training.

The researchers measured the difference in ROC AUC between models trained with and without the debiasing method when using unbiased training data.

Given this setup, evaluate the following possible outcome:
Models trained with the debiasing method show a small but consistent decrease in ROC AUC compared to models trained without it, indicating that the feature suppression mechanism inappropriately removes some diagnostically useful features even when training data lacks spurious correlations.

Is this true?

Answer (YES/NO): NO